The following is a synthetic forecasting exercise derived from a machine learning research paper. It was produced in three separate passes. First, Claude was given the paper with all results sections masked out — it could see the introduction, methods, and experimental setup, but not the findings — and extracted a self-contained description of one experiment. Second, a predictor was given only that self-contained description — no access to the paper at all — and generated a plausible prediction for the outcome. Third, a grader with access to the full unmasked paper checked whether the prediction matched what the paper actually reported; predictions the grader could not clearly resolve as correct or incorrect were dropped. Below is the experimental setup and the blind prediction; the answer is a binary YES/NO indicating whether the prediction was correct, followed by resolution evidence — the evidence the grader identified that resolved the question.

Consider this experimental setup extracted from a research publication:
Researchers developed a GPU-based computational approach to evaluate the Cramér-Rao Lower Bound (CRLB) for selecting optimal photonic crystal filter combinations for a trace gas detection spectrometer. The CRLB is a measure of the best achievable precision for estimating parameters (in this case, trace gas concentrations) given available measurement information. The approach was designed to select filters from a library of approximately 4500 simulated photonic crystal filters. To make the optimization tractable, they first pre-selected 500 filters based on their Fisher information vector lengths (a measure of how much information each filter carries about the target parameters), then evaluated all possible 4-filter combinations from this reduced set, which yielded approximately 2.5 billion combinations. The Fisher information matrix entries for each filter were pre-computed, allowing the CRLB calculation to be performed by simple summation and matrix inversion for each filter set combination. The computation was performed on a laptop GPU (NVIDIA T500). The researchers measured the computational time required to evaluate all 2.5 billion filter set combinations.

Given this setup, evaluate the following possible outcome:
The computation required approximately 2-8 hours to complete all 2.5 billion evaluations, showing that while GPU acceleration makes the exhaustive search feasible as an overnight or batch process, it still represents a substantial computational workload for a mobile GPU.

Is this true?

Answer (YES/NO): NO